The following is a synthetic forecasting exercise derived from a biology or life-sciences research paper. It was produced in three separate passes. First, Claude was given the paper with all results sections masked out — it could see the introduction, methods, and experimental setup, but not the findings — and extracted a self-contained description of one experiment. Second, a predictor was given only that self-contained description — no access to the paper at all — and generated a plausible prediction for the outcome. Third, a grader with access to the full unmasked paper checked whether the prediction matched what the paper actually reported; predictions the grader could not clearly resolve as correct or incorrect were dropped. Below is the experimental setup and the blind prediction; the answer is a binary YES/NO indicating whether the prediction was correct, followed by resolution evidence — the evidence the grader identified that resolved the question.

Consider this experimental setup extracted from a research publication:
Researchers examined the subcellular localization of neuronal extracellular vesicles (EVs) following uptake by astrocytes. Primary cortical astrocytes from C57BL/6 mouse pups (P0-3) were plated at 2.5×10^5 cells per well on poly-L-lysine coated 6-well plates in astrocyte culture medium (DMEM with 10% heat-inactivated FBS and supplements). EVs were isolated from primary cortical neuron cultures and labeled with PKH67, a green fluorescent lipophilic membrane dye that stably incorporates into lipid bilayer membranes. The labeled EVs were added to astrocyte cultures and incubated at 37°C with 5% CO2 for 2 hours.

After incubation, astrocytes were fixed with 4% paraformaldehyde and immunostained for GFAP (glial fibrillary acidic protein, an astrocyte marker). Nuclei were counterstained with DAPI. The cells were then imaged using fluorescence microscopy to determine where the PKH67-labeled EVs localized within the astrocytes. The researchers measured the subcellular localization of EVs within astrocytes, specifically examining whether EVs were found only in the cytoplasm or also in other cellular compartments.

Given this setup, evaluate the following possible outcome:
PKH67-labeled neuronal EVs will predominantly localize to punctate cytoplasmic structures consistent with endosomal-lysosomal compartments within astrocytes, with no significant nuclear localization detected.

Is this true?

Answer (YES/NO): NO